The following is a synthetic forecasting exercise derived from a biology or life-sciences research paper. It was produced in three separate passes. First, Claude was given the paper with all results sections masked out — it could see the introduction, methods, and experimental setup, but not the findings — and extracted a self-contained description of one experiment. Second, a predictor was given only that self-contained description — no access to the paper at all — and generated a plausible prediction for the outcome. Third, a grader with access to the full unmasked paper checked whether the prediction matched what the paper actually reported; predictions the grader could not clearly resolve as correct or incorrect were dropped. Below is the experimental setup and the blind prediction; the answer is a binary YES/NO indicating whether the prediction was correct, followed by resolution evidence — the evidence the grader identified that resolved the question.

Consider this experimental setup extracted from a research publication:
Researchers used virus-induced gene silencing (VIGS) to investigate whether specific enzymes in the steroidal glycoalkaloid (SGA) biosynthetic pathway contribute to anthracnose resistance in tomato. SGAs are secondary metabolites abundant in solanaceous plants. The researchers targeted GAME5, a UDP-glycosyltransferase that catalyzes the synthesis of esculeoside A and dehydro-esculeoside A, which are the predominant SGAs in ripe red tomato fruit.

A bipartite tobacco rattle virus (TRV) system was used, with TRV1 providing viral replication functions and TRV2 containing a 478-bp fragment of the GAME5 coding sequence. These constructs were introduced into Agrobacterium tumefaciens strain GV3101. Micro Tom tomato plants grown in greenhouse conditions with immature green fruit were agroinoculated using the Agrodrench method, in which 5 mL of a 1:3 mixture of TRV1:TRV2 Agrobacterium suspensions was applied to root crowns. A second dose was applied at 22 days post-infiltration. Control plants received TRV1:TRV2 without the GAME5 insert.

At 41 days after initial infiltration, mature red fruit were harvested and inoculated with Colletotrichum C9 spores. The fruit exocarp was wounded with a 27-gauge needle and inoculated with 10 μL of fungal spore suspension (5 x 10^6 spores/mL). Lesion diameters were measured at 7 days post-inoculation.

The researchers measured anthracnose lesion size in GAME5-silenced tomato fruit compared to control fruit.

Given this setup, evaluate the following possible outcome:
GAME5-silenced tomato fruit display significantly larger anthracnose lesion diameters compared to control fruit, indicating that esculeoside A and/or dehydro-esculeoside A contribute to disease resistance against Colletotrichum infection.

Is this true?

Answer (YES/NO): NO